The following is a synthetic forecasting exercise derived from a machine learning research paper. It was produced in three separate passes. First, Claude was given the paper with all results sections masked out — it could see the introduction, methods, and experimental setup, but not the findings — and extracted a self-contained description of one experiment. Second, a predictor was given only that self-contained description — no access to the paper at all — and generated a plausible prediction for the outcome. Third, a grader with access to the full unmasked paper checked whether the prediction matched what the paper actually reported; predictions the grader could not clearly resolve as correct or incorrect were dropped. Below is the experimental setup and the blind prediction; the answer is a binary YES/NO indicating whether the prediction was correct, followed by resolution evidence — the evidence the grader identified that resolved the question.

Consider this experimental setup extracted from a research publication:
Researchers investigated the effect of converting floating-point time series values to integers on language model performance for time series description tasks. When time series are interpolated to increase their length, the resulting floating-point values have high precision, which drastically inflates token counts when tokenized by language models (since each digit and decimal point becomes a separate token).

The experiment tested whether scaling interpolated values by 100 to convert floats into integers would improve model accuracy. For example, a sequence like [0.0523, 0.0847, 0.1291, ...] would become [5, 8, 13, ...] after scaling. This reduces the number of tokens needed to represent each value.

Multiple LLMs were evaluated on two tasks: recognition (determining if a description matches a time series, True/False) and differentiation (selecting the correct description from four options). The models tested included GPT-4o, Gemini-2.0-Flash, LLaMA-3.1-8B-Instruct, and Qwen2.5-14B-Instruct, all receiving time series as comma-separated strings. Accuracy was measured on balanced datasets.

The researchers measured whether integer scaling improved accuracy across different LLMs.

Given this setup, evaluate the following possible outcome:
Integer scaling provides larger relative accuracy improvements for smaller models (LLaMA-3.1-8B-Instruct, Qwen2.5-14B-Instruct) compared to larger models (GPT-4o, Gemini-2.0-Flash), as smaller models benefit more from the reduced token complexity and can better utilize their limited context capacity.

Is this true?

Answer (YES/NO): NO